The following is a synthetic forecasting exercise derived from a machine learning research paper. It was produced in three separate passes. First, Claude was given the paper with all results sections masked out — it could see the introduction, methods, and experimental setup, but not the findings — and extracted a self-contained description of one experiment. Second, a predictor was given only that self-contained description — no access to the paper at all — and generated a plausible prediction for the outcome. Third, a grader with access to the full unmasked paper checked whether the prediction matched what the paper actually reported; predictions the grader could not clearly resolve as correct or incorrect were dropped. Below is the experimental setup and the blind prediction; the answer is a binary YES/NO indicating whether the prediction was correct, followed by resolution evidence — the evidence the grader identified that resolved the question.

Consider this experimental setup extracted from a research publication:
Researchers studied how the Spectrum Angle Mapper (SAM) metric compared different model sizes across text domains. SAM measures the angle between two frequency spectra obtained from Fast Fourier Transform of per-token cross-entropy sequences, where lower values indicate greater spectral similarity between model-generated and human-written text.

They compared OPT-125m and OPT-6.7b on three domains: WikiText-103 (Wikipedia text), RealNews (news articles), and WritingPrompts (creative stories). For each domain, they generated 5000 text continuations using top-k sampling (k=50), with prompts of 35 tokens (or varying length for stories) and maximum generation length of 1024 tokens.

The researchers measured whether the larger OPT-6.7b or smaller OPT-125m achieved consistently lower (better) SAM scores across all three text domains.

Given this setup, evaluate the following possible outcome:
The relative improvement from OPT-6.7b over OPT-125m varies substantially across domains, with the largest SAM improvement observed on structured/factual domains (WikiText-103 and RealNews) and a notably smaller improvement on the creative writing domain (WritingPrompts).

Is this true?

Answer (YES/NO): NO